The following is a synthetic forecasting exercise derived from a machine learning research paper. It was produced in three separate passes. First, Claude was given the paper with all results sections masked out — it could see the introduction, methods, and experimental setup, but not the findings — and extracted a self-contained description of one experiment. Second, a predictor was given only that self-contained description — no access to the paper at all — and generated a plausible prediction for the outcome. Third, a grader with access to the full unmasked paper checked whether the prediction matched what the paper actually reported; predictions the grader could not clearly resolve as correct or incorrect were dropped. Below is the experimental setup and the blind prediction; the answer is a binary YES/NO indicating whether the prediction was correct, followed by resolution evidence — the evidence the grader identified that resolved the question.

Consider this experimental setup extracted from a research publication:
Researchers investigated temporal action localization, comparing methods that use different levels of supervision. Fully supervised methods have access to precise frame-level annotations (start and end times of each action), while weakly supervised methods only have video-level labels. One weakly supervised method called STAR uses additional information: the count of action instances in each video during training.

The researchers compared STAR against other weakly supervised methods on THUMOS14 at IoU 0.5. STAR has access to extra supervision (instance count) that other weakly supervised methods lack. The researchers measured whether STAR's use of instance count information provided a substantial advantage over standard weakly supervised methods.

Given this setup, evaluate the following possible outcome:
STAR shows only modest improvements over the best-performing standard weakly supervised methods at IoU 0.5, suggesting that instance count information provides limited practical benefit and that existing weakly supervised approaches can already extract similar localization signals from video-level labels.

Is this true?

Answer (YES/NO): NO